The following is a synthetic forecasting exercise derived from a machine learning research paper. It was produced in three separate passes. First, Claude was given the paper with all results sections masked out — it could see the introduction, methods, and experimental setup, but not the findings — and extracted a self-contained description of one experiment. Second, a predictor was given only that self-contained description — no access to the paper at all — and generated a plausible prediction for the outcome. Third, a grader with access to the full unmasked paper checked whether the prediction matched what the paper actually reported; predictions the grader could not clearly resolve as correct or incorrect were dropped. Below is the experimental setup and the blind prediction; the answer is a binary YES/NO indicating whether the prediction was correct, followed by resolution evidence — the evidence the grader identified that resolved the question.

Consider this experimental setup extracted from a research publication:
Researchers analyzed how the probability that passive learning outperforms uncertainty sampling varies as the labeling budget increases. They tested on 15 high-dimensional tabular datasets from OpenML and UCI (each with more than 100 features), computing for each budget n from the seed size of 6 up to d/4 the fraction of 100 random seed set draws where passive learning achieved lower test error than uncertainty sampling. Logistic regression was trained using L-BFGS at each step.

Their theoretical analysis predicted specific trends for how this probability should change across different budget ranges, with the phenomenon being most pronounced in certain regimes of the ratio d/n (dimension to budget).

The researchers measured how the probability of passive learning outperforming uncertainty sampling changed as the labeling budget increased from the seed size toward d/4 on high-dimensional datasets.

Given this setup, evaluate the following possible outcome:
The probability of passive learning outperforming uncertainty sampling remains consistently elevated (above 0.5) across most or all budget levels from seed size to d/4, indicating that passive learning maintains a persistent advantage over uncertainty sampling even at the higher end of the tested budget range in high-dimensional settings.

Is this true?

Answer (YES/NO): YES